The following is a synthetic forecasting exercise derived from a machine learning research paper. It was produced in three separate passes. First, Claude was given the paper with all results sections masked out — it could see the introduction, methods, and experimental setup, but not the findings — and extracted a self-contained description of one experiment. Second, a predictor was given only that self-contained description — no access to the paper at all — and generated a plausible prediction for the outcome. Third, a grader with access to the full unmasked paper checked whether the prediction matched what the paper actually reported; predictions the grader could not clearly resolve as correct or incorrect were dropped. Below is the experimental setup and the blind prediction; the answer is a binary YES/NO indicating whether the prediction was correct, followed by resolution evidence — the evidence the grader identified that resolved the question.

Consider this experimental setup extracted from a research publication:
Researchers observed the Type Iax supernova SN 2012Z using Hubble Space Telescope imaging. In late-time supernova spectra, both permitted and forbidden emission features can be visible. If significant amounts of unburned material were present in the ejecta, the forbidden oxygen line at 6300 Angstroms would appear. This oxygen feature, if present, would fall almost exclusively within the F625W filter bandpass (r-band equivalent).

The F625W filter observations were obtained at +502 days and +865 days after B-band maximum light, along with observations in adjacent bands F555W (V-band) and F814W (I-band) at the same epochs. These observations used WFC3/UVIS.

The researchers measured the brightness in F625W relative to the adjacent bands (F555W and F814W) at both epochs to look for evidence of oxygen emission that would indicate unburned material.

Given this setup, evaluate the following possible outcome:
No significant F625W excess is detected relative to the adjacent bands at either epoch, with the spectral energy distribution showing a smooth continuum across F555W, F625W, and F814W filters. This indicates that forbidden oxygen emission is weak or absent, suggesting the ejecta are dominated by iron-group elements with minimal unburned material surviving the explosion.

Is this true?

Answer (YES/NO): YES